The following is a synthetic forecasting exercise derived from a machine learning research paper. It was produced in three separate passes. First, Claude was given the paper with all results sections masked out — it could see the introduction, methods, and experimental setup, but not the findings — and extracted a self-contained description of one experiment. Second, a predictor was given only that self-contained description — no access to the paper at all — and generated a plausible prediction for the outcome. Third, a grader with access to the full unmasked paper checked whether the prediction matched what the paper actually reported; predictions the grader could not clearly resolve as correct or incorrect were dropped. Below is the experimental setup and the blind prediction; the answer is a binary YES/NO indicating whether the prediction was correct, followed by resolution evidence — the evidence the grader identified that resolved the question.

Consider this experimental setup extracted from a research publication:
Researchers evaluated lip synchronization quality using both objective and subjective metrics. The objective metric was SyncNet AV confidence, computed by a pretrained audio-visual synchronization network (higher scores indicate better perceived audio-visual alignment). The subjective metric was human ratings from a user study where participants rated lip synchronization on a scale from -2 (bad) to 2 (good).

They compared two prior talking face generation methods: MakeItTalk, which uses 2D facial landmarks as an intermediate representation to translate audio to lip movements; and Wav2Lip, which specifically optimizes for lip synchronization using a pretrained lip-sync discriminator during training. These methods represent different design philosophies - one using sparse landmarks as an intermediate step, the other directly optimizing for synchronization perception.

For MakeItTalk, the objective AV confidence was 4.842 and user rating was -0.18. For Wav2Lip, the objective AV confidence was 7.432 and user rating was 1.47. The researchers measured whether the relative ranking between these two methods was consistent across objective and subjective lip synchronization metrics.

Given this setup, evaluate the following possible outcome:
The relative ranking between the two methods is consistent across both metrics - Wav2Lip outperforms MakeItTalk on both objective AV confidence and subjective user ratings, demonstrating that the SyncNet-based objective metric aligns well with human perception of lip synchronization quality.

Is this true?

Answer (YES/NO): YES